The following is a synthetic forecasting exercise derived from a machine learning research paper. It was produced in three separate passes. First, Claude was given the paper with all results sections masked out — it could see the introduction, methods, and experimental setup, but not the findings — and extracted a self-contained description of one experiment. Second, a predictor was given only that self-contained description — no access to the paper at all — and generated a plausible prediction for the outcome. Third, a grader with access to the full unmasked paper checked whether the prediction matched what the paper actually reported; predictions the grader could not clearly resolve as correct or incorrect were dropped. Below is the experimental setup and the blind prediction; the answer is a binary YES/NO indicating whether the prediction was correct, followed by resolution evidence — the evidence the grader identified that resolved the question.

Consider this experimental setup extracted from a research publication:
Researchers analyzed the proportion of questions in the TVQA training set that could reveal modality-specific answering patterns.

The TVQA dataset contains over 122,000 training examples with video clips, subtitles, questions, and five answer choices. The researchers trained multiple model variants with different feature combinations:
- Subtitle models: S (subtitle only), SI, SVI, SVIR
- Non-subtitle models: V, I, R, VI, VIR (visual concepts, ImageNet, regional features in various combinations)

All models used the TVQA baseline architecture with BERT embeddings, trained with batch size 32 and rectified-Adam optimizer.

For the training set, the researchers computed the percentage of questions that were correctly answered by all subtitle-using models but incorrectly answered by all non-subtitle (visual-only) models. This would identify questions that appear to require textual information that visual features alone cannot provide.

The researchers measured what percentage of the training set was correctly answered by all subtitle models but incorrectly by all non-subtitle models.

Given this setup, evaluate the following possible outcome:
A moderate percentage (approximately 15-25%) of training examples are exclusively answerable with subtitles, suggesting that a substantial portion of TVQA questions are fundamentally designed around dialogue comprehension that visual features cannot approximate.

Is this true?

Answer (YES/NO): NO